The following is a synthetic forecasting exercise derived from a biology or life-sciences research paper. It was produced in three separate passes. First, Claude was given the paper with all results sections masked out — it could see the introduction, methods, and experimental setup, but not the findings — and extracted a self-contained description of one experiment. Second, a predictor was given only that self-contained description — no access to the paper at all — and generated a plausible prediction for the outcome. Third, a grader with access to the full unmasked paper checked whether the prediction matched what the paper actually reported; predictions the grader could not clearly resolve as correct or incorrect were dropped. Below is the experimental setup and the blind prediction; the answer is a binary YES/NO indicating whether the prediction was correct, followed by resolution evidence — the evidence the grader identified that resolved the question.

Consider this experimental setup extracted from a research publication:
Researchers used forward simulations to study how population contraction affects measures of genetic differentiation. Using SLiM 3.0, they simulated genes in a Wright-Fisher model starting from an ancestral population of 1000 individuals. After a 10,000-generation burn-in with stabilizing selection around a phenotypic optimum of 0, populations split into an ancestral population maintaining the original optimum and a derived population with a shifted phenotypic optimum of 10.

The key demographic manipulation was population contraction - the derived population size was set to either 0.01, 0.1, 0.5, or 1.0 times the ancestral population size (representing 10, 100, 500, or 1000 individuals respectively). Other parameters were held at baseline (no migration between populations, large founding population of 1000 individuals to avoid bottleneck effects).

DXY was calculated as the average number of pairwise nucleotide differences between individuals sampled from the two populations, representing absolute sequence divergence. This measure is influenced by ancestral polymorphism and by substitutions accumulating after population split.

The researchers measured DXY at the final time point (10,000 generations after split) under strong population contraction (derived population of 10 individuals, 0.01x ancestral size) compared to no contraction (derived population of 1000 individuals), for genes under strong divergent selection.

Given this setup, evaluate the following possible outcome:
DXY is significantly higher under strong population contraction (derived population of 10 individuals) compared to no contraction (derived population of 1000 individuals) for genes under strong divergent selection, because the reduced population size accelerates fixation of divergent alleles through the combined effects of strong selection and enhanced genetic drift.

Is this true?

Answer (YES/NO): NO